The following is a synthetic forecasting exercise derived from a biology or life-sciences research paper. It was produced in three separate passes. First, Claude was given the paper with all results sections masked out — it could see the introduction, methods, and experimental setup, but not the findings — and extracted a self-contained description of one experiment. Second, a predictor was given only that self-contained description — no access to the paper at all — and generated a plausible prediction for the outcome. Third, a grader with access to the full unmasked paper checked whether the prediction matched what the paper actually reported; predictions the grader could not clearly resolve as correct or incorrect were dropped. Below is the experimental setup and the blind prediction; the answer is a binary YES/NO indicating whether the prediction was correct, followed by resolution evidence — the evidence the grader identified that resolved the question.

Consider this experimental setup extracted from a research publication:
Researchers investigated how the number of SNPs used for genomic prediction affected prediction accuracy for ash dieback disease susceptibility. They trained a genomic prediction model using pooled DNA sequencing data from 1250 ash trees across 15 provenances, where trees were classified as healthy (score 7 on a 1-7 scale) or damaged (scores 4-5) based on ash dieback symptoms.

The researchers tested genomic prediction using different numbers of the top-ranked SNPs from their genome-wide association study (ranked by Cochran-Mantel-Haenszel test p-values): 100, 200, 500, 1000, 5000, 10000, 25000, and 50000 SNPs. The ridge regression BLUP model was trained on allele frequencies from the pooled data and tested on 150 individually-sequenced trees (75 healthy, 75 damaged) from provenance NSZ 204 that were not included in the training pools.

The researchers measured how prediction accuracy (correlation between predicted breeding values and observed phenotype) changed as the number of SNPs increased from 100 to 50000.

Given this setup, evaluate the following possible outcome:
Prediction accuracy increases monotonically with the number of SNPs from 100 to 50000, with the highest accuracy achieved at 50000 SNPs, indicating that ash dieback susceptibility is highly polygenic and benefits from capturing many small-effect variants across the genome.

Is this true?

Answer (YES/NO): NO